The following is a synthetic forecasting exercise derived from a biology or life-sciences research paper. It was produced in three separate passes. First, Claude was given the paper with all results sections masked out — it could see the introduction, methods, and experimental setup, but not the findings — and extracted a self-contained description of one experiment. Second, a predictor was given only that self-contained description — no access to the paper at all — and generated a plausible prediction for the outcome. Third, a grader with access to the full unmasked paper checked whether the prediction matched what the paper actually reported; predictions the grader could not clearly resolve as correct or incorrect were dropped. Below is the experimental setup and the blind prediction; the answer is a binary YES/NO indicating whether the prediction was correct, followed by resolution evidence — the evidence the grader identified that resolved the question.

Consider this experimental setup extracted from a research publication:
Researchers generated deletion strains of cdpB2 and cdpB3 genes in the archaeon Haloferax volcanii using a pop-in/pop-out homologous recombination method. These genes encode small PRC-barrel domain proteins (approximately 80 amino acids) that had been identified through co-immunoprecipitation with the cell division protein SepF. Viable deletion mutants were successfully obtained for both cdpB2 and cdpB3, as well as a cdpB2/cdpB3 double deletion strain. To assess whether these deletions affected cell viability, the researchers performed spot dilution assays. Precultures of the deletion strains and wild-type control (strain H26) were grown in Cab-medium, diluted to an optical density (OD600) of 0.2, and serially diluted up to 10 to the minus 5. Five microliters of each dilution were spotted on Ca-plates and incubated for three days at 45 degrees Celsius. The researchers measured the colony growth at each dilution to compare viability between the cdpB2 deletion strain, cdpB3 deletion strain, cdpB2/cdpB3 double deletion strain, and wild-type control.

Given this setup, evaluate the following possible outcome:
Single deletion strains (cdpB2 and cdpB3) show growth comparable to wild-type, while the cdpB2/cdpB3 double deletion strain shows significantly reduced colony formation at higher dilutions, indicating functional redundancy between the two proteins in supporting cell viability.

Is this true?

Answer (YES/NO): NO